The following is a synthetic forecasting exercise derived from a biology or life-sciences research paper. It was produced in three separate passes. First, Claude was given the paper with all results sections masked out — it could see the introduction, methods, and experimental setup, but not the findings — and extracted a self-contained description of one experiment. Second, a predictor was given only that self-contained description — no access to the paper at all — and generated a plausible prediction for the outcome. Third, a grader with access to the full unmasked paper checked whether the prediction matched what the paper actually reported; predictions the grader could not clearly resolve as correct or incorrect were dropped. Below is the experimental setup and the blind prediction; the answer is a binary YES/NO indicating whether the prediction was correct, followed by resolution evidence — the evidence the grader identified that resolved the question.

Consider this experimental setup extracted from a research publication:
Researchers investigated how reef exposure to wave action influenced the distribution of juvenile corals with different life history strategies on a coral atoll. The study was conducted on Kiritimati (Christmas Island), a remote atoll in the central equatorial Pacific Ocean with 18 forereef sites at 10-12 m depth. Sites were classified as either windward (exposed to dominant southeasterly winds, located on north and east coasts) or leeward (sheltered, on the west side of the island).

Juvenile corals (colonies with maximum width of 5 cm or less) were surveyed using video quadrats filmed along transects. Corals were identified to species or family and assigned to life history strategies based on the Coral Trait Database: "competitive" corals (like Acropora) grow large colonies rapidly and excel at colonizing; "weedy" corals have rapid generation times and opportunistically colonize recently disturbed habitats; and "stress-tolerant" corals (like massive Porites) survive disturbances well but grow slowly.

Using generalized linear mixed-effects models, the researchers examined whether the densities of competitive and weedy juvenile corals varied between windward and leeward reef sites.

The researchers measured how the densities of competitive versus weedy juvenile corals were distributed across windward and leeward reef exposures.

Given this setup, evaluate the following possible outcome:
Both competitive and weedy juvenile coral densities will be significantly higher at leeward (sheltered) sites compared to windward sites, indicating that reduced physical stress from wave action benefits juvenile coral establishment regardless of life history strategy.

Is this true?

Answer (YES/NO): NO